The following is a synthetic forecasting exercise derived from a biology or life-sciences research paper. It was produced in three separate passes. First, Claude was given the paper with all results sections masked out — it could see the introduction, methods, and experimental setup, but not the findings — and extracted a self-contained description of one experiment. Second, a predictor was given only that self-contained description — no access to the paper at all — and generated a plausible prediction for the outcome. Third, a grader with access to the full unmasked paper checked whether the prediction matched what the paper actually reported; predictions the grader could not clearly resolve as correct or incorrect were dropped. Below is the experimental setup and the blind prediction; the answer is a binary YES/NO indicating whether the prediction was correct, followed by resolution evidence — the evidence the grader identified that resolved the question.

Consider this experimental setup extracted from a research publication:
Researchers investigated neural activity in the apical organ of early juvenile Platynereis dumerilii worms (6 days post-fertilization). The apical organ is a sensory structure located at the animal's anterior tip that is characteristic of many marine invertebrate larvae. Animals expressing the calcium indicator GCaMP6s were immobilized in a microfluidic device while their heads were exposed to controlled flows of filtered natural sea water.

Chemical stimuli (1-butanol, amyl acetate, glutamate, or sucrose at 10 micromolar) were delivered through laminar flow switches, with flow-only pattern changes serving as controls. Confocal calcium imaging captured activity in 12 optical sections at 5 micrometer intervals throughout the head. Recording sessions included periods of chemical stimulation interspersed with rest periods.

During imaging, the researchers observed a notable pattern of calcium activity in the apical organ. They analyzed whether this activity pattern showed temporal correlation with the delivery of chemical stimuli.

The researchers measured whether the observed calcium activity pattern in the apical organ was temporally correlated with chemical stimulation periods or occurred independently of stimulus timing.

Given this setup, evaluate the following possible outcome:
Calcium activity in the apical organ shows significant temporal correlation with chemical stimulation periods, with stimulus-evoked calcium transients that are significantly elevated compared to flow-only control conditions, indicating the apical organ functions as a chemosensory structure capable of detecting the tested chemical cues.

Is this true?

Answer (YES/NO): NO